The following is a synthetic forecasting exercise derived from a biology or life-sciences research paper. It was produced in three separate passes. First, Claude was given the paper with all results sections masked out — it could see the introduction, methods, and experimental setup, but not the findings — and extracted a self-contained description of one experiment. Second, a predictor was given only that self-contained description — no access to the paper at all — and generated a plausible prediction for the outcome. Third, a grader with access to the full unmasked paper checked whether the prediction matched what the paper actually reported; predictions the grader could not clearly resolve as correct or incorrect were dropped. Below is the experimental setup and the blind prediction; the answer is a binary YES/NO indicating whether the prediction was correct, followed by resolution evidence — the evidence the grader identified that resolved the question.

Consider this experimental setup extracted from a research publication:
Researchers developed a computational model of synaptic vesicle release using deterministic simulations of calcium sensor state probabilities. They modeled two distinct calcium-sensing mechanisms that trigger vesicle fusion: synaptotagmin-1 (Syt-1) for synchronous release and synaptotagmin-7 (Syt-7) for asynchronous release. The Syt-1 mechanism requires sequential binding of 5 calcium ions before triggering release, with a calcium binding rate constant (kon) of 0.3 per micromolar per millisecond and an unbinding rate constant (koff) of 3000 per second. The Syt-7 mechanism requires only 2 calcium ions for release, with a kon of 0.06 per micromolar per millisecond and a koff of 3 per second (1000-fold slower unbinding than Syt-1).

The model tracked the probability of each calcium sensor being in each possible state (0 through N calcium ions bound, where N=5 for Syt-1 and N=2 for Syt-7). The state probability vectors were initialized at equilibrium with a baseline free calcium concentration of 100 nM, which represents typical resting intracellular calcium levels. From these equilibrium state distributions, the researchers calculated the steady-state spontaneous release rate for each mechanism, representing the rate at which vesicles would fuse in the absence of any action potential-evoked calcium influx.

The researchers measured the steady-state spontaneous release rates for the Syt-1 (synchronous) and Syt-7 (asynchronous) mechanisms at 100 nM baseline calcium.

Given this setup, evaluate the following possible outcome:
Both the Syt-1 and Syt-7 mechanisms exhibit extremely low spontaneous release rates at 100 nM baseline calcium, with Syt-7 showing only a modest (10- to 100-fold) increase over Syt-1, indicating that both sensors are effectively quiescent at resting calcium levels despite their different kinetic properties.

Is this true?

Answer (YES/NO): NO